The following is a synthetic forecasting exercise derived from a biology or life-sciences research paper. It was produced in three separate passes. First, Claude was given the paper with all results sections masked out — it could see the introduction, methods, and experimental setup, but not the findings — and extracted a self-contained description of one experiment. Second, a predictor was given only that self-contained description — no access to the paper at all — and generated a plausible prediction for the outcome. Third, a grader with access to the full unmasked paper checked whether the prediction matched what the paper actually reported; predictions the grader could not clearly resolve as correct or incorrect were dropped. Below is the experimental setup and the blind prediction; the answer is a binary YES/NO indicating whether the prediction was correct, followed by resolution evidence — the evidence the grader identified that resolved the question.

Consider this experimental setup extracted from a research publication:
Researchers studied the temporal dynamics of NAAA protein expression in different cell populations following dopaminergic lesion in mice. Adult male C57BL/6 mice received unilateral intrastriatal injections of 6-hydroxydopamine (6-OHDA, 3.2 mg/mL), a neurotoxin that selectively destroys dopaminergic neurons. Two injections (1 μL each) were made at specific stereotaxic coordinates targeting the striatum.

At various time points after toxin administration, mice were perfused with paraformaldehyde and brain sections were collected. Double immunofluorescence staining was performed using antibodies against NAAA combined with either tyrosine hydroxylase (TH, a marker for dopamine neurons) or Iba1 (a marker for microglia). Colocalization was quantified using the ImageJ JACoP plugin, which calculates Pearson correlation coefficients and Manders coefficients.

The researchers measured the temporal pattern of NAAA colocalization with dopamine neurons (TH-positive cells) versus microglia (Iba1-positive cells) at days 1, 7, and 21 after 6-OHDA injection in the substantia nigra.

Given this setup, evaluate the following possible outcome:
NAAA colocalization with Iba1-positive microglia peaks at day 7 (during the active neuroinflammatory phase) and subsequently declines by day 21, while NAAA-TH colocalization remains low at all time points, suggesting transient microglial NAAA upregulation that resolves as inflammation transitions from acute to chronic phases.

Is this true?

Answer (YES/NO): NO